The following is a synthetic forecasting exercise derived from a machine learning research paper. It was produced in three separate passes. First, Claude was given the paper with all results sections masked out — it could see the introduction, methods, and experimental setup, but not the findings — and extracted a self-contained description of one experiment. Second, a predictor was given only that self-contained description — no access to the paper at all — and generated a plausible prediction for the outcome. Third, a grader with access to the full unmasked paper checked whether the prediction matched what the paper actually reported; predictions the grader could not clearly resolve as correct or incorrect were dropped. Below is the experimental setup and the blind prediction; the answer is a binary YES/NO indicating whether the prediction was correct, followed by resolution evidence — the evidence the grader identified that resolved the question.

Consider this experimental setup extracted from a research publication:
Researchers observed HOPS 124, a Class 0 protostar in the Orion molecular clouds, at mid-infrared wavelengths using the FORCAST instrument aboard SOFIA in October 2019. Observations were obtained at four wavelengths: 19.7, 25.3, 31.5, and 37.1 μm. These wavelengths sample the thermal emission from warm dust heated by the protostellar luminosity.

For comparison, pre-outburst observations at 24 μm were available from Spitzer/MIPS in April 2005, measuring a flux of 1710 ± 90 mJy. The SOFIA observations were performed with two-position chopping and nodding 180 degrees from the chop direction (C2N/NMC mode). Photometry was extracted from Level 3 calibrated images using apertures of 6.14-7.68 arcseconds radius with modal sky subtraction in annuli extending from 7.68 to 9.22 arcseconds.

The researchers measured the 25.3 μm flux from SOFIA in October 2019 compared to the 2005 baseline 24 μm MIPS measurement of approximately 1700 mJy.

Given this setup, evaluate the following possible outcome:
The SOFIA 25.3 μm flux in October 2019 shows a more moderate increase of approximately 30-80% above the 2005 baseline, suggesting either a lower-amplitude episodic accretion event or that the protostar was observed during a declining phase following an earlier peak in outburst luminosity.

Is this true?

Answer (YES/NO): NO